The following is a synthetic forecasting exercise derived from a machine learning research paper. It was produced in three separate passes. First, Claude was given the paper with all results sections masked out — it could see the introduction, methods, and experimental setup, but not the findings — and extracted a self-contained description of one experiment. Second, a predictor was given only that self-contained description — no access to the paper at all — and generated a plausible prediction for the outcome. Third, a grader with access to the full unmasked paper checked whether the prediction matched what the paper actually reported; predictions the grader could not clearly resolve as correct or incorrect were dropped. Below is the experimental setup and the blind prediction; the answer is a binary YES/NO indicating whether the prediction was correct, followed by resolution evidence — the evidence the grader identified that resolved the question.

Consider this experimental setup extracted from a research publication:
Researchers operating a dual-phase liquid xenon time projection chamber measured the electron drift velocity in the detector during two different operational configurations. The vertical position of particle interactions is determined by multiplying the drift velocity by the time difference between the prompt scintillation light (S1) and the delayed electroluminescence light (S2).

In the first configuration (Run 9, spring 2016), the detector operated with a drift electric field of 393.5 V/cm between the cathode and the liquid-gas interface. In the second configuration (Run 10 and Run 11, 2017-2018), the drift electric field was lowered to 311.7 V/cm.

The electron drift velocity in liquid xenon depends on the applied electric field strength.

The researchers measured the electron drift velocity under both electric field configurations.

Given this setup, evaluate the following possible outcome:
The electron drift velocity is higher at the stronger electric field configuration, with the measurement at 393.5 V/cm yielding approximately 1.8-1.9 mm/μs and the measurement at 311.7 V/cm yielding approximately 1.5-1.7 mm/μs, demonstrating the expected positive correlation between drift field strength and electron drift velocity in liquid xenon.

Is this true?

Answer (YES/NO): NO